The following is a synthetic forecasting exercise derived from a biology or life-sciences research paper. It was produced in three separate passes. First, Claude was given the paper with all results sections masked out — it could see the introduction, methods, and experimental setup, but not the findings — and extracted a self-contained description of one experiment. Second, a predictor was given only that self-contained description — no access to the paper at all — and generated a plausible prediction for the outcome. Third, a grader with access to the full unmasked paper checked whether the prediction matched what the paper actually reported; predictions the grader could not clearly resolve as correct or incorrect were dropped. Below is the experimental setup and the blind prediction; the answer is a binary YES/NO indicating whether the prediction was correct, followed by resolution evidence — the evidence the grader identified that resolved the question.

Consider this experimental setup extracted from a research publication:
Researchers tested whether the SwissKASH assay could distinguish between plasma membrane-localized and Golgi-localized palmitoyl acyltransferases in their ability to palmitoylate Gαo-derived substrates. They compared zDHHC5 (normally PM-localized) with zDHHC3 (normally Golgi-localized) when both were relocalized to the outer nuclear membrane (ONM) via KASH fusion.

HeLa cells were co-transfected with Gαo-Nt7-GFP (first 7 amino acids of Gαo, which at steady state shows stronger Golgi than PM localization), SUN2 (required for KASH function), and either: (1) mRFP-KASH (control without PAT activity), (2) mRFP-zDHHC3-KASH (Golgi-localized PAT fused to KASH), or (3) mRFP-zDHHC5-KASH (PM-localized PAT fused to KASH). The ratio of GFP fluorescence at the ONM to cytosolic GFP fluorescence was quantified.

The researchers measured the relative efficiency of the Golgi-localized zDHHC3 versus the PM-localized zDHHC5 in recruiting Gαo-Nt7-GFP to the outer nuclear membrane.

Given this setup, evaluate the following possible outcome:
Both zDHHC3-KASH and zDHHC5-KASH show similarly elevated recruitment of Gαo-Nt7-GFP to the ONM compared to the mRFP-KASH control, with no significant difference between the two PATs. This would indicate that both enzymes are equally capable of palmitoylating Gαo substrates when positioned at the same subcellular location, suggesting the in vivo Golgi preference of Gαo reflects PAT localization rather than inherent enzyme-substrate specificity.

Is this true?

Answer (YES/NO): NO